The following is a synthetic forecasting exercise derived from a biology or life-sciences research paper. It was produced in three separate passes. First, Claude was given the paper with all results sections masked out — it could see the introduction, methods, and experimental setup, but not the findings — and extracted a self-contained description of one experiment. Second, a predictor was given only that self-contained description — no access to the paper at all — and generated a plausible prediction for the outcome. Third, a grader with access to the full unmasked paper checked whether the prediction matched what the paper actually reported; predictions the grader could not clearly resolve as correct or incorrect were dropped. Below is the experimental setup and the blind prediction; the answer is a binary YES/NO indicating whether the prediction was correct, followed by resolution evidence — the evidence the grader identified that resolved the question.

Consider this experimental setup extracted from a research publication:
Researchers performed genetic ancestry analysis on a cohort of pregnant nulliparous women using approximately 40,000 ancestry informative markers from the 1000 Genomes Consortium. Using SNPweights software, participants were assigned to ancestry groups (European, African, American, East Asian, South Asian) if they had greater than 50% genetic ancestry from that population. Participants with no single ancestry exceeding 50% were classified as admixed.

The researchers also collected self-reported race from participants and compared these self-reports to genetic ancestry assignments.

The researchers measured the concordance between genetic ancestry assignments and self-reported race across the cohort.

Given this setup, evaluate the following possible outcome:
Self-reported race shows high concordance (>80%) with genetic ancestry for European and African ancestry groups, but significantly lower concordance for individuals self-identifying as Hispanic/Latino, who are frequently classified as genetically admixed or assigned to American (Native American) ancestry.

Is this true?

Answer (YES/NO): NO